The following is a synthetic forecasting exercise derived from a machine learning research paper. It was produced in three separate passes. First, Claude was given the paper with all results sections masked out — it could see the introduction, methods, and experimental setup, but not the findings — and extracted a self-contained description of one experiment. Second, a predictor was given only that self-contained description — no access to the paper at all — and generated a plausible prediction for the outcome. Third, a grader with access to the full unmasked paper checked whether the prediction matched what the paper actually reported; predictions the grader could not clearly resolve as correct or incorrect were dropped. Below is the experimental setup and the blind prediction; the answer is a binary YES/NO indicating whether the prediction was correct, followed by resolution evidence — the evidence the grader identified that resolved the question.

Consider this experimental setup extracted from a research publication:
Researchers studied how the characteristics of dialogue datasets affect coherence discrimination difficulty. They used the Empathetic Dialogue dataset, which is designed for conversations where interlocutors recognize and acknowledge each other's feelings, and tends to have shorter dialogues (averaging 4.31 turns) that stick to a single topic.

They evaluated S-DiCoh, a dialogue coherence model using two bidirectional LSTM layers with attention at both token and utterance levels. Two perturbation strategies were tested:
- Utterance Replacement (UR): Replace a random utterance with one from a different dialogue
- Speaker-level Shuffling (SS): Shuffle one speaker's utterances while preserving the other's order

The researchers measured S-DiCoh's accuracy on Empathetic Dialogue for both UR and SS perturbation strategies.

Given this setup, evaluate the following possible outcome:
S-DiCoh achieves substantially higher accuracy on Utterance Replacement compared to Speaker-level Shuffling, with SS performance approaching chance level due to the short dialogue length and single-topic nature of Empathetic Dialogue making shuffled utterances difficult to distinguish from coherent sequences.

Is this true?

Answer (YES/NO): NO